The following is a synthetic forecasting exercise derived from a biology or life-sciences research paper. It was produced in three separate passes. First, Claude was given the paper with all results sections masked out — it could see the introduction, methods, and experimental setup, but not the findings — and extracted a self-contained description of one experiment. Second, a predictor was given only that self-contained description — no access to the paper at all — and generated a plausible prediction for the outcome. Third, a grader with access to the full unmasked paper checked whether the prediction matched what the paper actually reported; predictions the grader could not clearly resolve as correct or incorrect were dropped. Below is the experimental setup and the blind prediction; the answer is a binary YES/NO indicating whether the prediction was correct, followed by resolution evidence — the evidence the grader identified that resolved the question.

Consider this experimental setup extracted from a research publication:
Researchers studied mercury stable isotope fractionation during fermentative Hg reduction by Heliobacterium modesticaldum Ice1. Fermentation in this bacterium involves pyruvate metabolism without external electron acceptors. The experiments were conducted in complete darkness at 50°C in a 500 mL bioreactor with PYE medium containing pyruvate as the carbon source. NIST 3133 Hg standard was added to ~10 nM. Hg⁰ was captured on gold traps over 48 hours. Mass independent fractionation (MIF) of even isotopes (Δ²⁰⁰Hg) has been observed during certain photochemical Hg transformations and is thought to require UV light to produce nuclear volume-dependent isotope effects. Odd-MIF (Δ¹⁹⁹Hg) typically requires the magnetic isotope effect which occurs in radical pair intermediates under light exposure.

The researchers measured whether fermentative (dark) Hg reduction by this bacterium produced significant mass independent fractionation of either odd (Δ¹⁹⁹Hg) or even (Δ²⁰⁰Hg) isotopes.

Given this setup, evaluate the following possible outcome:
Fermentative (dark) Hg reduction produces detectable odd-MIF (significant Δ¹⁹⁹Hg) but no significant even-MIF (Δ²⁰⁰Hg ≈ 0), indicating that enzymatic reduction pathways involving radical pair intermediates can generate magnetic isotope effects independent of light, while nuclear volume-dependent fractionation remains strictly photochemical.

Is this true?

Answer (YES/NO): NO